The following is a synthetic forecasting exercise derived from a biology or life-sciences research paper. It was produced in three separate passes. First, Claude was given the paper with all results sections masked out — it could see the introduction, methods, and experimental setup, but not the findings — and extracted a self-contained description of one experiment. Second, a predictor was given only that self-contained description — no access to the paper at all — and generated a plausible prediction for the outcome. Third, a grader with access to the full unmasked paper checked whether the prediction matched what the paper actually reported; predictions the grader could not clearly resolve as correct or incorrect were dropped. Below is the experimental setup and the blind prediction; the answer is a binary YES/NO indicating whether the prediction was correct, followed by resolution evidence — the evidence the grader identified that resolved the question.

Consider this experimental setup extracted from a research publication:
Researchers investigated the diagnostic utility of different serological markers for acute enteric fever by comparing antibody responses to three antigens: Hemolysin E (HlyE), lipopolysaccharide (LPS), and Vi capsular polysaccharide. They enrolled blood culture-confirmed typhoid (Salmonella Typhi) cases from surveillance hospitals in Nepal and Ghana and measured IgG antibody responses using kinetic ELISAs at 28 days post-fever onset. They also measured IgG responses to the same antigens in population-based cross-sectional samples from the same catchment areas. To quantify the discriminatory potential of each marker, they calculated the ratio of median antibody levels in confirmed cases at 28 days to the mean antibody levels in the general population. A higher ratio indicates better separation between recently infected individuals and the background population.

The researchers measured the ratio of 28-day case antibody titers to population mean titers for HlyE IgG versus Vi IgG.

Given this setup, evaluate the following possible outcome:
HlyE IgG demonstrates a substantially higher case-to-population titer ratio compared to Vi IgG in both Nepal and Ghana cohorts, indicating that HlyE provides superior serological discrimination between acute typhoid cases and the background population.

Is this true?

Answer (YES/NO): NO